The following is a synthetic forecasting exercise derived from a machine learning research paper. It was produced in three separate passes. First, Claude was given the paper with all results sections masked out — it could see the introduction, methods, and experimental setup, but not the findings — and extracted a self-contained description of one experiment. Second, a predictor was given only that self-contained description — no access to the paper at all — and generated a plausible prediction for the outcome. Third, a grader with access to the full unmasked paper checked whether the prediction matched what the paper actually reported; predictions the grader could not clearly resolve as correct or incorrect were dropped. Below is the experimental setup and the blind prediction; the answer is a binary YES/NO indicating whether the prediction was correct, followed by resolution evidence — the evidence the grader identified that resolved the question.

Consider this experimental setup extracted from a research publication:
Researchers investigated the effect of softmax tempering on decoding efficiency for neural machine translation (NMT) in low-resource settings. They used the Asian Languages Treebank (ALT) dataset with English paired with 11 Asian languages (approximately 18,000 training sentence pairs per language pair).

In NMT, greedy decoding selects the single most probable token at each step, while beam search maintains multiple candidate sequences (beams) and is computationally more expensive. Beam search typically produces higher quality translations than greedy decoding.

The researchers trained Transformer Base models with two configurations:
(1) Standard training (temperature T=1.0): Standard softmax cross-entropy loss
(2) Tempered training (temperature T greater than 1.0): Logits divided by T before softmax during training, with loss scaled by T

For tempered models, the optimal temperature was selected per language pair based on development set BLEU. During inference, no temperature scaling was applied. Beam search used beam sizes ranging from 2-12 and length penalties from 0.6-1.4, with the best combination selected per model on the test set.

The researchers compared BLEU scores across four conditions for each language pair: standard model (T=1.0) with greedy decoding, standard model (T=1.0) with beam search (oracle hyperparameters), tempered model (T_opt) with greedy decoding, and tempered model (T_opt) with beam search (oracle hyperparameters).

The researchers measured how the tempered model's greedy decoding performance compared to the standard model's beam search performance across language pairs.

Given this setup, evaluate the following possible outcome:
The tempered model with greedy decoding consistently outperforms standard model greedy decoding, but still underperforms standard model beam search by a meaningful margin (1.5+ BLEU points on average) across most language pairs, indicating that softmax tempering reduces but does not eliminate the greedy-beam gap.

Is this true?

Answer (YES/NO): NO